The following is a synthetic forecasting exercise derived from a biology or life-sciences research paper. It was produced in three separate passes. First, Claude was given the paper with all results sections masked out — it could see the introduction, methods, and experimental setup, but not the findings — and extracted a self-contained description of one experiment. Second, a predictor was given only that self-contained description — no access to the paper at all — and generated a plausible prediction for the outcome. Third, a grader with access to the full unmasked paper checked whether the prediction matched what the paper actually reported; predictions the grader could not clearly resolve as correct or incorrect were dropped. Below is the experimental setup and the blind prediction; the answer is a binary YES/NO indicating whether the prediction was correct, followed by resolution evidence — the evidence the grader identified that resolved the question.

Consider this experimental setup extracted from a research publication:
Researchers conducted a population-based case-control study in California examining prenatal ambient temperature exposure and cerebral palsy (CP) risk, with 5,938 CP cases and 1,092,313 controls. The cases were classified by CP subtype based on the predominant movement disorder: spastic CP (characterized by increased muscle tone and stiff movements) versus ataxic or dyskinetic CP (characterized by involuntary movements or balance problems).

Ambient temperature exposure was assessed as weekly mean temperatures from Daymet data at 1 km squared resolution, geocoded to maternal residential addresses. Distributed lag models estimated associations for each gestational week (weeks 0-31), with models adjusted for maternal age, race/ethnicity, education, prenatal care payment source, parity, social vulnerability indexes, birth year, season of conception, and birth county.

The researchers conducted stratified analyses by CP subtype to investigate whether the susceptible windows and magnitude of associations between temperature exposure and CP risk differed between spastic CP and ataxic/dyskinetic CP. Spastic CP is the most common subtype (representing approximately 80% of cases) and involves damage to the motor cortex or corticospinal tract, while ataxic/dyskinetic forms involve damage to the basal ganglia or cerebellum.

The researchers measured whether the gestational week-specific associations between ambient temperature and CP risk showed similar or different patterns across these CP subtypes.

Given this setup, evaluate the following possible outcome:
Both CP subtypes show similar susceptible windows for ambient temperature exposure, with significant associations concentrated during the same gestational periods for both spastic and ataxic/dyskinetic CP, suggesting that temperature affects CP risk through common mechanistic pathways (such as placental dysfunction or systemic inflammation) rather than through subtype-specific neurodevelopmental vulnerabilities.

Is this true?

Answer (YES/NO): YES